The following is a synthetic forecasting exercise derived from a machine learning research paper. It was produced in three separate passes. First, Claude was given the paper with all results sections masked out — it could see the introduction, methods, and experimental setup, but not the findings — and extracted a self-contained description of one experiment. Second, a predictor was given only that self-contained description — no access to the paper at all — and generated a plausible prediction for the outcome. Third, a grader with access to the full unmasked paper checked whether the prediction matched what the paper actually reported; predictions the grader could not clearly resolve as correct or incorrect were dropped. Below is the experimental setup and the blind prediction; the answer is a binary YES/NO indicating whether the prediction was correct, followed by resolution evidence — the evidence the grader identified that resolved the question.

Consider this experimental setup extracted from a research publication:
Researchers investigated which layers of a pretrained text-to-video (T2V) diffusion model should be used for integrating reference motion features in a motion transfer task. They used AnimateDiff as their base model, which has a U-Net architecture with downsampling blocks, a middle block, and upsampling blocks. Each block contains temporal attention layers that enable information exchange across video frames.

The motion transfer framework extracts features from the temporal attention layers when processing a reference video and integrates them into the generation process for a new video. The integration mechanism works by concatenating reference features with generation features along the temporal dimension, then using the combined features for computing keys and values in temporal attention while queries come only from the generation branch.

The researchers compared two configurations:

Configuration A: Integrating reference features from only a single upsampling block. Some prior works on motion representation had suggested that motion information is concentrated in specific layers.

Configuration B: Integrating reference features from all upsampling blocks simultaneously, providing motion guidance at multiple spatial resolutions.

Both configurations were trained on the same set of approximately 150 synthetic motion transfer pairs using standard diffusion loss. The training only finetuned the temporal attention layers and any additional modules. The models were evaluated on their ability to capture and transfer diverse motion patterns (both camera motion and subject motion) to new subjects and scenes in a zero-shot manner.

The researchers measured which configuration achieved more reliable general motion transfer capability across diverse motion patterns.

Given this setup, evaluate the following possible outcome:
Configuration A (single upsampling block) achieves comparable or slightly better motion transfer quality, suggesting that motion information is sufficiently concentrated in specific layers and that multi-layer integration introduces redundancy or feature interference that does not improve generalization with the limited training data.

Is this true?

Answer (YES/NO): NO